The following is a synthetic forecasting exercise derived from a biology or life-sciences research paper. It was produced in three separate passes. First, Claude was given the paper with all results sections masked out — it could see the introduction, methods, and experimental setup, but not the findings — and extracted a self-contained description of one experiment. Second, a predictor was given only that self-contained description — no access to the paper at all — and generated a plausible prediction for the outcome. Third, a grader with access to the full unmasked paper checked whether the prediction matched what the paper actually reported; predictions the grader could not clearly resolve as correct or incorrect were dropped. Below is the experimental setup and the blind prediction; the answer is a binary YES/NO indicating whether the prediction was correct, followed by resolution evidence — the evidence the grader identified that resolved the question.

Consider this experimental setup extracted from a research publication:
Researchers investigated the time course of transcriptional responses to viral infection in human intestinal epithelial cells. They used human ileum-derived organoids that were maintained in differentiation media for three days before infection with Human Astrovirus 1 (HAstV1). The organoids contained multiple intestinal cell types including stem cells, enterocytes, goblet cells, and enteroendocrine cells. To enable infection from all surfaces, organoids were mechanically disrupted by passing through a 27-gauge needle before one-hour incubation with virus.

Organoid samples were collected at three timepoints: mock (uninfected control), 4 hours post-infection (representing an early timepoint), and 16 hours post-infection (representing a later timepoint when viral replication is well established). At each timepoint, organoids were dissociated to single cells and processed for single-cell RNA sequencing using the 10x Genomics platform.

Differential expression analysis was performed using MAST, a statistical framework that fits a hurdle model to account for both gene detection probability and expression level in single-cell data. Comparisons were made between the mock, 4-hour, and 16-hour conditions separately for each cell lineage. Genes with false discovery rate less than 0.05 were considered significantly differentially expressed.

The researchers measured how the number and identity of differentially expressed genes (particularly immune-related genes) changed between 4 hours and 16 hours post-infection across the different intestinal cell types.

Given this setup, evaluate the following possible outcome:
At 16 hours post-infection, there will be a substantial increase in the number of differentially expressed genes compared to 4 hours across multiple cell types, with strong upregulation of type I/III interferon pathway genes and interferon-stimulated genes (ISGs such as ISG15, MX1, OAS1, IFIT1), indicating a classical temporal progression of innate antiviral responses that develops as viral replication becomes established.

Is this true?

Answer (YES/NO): NO